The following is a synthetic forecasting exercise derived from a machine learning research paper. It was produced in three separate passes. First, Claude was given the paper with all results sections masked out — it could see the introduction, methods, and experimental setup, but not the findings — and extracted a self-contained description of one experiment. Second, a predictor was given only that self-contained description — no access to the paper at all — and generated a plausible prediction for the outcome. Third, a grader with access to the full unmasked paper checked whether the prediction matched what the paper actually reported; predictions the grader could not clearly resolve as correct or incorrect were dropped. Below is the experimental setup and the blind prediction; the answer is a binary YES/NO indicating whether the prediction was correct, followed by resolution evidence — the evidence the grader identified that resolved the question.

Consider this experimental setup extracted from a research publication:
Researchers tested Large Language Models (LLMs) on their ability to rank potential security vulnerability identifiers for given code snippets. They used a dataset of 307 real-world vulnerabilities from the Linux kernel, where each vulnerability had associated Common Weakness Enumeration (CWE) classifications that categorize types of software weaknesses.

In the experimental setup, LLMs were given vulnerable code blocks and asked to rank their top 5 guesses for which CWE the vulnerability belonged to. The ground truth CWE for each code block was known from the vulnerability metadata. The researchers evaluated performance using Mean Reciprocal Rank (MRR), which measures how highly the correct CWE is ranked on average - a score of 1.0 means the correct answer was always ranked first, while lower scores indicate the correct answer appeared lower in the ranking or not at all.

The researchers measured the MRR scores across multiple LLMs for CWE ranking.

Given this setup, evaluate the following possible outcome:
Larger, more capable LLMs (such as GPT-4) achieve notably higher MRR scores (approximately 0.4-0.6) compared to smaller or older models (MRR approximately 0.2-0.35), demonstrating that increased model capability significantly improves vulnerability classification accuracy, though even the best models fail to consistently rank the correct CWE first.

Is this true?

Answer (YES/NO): NO